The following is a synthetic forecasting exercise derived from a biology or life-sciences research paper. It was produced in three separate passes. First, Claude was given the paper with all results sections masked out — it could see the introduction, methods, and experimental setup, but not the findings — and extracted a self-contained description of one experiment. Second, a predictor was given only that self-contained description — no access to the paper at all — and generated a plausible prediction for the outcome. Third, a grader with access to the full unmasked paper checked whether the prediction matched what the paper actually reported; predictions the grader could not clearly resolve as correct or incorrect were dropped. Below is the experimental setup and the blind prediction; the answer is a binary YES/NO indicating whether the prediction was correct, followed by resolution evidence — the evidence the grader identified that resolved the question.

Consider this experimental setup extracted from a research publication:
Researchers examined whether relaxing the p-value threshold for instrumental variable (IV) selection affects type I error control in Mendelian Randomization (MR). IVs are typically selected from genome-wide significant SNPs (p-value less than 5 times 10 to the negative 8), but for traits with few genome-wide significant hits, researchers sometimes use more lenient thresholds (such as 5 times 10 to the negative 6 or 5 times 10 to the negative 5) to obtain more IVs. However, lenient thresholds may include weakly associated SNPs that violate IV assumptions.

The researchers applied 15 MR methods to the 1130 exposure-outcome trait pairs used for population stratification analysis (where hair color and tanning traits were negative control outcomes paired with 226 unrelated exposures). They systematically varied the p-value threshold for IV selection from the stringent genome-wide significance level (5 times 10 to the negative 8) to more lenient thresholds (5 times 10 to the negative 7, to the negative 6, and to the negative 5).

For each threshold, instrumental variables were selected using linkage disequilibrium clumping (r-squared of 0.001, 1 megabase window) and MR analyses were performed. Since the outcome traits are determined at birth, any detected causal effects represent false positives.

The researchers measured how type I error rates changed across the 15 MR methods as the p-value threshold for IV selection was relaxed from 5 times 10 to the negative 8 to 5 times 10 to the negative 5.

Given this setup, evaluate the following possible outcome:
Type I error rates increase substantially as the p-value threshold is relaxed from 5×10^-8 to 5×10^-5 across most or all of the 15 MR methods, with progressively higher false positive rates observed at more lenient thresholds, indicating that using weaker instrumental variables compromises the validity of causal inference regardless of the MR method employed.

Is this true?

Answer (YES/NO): NO